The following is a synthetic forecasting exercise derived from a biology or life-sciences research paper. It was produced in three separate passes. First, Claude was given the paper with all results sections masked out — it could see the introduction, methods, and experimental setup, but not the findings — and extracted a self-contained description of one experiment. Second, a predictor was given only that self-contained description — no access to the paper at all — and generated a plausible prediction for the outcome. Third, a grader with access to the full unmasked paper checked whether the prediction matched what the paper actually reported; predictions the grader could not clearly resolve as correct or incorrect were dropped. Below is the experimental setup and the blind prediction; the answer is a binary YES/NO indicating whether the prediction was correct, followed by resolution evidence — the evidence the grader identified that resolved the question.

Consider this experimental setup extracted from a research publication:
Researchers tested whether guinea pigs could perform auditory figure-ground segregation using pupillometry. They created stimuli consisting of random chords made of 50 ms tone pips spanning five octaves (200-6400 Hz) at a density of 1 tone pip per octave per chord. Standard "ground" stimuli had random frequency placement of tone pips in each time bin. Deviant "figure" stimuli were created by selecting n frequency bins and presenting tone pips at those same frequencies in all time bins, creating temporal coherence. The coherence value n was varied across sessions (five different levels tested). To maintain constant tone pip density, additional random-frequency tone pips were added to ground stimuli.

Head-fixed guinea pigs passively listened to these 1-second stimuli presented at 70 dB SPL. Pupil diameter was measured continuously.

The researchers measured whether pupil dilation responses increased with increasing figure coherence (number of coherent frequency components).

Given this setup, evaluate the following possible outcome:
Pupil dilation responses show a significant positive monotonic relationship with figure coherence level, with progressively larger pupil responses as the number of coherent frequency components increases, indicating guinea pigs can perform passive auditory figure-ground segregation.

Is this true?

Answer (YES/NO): YES